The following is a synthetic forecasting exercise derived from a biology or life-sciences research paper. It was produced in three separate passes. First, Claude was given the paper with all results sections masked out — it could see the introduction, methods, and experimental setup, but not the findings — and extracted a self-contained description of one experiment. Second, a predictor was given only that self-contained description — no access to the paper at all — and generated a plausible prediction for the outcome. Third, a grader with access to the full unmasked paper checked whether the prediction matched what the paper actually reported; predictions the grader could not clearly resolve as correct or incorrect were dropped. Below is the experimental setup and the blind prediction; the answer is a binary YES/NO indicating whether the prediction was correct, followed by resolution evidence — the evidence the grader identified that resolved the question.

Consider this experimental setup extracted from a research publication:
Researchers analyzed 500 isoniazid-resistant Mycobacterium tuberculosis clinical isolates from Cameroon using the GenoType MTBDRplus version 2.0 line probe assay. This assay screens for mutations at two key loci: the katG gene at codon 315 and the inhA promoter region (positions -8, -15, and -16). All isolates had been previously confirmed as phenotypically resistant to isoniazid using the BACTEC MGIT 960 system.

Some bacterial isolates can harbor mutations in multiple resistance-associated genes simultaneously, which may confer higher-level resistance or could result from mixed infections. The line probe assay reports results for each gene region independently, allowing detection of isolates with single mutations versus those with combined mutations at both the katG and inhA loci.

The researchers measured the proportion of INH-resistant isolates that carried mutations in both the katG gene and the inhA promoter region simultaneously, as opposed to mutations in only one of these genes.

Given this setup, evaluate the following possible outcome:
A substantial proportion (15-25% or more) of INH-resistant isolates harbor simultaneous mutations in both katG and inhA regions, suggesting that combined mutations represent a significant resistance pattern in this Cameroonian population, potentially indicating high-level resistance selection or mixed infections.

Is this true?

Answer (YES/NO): NO